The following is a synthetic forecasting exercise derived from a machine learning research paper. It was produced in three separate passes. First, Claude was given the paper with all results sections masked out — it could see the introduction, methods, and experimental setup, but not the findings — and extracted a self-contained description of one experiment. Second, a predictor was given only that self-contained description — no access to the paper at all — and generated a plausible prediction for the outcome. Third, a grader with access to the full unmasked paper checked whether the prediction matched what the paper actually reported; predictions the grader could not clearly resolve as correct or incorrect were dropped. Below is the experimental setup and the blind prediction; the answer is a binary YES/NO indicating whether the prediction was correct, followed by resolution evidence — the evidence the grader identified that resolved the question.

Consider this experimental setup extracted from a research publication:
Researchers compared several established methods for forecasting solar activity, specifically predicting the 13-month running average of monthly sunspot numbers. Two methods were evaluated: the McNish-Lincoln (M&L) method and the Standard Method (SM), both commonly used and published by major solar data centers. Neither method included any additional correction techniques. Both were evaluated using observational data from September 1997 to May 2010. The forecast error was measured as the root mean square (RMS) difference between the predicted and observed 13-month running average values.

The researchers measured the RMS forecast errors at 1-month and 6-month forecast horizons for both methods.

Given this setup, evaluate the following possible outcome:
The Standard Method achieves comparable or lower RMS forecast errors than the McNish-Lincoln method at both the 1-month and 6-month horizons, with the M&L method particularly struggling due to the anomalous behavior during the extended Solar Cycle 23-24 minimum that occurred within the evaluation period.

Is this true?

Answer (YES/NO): NO